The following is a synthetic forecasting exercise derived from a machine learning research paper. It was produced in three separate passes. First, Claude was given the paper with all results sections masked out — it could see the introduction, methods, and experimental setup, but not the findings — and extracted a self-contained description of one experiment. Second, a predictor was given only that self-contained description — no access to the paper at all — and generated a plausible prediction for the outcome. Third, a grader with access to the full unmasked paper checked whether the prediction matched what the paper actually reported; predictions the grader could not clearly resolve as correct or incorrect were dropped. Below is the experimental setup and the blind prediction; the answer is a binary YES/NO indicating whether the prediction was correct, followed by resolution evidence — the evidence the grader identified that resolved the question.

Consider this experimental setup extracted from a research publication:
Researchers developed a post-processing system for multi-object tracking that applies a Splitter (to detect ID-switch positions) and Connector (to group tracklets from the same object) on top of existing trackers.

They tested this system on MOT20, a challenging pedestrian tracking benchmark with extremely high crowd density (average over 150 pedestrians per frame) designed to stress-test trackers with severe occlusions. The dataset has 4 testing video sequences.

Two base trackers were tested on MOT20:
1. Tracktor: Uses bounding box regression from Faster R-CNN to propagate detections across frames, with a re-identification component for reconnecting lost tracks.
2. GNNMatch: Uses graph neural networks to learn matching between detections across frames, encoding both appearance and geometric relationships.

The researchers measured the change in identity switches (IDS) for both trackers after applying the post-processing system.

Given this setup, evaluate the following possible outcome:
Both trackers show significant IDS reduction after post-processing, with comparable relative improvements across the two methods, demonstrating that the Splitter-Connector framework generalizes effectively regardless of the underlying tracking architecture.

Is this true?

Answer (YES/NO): NO